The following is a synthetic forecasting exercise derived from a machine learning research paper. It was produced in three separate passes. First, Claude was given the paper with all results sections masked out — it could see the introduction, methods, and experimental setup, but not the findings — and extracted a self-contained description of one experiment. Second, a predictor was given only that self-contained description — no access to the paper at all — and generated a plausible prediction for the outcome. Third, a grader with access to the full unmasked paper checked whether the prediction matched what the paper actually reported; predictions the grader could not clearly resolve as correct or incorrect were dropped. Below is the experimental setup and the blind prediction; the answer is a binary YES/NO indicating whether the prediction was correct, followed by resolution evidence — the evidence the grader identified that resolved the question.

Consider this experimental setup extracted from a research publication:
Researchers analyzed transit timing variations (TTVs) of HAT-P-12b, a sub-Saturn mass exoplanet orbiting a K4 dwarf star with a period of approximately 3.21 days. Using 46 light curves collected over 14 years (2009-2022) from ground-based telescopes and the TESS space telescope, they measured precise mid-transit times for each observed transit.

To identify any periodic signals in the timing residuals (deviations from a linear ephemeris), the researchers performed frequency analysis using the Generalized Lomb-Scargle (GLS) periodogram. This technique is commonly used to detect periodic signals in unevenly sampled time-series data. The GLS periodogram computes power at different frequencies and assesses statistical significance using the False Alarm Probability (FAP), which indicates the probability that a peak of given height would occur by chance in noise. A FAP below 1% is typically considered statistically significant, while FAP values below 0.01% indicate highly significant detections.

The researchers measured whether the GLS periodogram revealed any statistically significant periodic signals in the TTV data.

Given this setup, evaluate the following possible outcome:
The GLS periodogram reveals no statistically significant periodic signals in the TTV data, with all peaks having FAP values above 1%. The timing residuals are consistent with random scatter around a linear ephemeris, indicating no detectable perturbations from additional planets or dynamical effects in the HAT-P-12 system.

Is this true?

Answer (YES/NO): NO